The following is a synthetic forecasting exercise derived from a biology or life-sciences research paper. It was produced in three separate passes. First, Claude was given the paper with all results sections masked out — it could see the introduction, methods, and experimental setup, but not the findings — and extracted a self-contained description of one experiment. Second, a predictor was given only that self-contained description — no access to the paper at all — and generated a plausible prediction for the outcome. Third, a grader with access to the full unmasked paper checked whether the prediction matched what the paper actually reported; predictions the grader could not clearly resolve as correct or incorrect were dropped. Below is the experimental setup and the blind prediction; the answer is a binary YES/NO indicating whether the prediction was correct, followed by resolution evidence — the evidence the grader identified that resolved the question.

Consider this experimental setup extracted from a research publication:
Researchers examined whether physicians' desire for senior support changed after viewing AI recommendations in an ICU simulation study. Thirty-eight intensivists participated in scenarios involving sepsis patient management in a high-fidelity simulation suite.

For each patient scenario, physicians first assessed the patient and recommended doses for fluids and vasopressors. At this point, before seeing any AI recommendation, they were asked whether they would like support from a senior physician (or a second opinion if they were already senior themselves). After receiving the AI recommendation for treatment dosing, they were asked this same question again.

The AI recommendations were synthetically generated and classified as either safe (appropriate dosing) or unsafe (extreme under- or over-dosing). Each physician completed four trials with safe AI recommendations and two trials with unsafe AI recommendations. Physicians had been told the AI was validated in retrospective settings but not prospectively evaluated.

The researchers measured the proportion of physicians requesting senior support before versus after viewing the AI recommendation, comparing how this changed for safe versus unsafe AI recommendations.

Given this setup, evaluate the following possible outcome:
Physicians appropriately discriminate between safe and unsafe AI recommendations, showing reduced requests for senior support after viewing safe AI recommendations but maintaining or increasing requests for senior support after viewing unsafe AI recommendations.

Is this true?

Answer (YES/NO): NO